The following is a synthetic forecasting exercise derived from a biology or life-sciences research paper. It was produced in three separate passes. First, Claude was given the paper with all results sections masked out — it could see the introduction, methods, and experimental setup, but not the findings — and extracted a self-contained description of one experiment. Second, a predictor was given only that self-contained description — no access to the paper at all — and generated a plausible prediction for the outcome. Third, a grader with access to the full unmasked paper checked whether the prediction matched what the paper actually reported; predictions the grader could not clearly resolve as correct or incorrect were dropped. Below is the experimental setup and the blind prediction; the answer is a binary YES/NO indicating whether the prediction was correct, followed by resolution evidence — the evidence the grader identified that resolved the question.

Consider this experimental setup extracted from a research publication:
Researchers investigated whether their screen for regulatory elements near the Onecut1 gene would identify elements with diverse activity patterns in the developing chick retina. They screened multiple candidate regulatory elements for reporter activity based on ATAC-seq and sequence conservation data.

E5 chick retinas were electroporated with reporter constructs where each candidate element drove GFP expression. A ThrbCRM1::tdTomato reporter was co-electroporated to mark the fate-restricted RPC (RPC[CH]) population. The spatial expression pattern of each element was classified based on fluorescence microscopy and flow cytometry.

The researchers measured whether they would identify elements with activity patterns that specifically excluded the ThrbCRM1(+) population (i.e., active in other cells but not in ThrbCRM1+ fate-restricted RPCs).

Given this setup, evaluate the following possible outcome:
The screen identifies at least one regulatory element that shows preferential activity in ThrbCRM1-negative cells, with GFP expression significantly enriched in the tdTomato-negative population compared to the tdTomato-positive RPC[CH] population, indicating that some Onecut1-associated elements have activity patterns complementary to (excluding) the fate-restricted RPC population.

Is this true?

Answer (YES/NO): YES